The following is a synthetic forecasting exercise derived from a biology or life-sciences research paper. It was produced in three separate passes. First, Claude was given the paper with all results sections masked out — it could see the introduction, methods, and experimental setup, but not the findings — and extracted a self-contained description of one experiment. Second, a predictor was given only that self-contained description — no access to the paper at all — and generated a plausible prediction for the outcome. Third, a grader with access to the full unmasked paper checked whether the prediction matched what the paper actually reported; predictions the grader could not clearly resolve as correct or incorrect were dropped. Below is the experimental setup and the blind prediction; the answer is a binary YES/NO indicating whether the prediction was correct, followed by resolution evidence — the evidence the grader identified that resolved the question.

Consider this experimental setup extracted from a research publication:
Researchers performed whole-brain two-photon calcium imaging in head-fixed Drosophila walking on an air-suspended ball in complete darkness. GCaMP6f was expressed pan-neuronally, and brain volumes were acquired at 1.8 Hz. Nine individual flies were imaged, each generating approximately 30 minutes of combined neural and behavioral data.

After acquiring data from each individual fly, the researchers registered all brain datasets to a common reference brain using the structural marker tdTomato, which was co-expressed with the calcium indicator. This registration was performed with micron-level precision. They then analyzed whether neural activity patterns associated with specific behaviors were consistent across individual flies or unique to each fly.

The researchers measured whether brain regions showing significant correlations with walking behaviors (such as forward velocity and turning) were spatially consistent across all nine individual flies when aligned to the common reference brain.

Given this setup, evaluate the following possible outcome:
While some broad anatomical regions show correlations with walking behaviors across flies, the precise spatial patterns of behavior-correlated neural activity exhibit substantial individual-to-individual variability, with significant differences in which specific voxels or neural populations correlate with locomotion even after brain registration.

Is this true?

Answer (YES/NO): NO